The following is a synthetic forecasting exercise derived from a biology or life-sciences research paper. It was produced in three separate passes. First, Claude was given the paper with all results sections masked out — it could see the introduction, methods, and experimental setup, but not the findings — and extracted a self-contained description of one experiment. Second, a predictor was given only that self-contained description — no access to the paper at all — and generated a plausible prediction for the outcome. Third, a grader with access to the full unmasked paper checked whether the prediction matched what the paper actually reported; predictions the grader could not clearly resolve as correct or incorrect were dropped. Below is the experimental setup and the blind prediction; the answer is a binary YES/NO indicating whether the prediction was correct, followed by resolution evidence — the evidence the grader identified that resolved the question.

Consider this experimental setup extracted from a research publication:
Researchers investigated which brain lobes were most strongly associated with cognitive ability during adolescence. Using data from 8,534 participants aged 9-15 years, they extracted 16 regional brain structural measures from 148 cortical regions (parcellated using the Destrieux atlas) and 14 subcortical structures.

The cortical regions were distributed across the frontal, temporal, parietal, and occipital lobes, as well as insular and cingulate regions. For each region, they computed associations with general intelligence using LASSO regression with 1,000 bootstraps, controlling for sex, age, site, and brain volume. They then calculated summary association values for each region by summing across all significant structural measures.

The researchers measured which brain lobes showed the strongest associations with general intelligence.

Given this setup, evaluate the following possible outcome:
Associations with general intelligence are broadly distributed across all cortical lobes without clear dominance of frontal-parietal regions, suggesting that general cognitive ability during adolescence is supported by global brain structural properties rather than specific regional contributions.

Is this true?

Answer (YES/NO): NO